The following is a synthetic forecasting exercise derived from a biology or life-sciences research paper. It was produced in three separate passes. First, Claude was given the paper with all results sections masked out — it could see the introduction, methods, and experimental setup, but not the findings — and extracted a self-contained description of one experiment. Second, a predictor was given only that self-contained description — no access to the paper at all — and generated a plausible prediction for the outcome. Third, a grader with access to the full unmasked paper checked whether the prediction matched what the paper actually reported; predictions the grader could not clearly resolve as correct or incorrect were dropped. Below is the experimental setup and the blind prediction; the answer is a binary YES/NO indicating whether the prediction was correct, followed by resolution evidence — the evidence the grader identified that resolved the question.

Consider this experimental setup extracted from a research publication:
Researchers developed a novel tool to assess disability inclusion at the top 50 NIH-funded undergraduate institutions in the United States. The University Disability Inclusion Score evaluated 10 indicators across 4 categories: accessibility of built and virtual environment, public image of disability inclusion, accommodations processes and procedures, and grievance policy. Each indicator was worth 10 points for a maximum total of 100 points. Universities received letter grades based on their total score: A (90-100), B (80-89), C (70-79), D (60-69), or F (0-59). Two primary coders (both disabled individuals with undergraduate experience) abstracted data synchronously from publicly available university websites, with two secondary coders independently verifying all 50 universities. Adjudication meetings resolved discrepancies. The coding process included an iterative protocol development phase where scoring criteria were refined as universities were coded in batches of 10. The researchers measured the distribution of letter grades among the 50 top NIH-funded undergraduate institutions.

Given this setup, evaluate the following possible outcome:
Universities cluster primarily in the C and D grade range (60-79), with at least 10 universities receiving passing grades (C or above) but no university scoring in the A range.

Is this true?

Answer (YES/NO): NO